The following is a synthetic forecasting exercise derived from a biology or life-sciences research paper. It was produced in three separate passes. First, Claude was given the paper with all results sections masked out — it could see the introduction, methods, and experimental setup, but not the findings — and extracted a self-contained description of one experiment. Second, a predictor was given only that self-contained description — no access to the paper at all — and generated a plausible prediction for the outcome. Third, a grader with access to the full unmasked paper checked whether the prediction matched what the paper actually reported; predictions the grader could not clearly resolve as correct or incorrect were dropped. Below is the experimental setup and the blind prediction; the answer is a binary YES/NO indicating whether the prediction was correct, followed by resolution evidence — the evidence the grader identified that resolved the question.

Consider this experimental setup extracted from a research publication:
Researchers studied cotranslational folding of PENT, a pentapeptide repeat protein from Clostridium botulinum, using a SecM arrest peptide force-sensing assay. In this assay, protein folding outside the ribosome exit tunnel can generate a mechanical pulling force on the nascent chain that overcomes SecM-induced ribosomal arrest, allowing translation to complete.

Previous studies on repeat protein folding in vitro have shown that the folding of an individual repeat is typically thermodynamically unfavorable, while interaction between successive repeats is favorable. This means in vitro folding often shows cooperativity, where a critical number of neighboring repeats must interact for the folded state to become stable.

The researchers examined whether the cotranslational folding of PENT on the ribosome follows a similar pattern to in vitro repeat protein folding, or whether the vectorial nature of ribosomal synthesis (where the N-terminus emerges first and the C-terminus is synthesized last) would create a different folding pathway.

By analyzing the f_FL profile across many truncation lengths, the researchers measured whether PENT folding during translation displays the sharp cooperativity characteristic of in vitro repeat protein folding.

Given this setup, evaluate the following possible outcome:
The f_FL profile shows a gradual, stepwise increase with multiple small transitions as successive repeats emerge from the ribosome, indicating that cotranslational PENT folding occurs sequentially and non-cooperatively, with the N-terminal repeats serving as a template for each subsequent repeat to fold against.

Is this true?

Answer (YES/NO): NO